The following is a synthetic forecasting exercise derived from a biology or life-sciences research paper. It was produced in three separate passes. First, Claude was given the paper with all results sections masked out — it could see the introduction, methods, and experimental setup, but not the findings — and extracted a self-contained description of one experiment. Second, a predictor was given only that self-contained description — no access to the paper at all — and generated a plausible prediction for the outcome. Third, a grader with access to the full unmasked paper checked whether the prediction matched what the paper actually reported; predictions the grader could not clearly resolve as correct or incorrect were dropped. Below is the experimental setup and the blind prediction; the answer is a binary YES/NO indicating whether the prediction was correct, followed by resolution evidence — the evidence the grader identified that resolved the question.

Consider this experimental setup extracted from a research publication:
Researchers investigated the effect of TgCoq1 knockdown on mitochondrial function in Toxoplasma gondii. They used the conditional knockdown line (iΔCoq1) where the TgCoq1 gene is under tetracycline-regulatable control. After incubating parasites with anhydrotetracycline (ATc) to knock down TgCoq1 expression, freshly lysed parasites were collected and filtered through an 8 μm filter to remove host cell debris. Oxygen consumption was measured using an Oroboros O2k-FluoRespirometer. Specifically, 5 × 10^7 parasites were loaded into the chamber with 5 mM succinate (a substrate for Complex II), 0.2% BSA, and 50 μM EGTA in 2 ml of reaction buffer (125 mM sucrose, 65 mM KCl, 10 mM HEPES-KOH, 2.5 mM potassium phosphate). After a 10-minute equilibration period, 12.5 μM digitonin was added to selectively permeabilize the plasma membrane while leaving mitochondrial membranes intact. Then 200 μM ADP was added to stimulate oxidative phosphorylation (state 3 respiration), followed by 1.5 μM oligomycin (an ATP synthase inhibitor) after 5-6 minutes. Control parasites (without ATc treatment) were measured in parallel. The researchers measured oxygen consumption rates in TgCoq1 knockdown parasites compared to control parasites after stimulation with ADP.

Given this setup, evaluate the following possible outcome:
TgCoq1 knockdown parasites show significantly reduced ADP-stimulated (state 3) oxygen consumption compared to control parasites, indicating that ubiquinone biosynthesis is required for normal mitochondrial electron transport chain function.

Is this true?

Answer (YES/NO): YES